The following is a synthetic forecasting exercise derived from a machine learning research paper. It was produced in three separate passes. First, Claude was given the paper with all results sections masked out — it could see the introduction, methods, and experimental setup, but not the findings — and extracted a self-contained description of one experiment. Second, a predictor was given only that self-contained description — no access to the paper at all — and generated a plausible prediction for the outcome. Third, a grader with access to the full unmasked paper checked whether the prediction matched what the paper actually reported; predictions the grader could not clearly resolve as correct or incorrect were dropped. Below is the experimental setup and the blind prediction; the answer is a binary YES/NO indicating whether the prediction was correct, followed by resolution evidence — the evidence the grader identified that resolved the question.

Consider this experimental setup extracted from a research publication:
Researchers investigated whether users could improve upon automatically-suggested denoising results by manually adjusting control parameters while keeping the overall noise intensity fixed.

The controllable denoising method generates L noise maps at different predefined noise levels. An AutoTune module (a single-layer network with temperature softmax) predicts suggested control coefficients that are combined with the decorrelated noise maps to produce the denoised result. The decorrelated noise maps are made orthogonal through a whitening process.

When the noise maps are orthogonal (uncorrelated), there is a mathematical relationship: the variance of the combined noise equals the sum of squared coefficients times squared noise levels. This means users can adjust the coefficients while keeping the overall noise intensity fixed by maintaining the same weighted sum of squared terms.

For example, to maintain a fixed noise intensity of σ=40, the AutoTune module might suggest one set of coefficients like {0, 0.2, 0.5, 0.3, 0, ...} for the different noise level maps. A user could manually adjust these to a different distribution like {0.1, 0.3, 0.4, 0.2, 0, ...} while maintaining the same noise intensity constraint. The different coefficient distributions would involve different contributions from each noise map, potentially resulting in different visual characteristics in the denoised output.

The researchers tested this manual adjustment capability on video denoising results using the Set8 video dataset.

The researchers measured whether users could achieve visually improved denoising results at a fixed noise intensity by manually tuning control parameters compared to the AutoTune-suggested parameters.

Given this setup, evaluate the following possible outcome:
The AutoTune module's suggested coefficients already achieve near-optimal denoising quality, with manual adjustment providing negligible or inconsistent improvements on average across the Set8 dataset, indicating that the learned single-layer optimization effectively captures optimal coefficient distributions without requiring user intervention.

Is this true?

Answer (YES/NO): NO